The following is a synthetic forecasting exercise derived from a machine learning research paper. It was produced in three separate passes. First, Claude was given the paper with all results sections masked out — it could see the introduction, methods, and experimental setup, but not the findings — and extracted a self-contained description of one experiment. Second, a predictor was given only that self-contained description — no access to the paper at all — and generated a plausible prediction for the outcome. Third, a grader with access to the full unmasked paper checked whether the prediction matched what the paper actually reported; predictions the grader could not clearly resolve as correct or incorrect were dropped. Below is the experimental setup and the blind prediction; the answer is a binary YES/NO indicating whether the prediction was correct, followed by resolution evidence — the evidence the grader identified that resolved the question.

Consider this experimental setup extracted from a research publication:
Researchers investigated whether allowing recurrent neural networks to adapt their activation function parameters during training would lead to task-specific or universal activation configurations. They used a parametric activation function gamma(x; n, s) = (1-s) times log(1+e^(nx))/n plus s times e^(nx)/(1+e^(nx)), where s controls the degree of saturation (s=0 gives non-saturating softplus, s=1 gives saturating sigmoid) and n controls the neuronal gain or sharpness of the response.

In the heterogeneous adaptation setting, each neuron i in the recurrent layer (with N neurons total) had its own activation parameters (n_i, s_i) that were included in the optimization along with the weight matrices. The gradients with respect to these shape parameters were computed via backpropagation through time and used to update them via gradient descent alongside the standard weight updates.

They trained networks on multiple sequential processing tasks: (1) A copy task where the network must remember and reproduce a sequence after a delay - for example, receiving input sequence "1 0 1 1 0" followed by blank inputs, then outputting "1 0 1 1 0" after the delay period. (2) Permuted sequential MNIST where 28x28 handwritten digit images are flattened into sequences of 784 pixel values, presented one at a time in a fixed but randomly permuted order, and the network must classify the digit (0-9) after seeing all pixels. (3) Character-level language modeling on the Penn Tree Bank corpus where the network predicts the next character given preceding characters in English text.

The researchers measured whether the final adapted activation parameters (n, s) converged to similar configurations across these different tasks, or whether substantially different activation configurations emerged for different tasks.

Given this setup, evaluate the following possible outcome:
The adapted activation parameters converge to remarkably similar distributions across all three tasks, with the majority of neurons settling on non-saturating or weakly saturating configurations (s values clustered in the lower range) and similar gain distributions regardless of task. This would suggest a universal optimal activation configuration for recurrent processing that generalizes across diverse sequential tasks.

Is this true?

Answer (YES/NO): NO